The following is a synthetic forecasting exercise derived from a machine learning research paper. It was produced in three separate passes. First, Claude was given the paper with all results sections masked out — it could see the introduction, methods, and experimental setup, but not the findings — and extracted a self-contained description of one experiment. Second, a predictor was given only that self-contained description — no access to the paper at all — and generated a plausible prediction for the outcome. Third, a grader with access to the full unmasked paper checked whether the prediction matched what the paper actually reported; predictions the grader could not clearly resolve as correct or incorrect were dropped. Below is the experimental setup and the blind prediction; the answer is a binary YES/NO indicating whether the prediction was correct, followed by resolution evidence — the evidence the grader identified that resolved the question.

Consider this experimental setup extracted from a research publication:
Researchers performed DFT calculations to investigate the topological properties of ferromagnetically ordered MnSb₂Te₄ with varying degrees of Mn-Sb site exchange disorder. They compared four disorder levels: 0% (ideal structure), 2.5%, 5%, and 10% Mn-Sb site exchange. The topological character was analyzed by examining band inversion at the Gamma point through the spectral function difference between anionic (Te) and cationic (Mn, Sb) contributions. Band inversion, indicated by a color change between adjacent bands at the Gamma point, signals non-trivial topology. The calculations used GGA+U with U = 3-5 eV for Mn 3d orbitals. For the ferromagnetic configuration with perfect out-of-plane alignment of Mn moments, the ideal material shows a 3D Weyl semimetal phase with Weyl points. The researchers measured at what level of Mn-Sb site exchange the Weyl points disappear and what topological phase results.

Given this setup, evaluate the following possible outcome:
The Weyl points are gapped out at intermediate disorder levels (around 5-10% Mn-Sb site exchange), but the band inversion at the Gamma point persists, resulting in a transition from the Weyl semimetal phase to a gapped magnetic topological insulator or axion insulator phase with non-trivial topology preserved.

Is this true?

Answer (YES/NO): NO